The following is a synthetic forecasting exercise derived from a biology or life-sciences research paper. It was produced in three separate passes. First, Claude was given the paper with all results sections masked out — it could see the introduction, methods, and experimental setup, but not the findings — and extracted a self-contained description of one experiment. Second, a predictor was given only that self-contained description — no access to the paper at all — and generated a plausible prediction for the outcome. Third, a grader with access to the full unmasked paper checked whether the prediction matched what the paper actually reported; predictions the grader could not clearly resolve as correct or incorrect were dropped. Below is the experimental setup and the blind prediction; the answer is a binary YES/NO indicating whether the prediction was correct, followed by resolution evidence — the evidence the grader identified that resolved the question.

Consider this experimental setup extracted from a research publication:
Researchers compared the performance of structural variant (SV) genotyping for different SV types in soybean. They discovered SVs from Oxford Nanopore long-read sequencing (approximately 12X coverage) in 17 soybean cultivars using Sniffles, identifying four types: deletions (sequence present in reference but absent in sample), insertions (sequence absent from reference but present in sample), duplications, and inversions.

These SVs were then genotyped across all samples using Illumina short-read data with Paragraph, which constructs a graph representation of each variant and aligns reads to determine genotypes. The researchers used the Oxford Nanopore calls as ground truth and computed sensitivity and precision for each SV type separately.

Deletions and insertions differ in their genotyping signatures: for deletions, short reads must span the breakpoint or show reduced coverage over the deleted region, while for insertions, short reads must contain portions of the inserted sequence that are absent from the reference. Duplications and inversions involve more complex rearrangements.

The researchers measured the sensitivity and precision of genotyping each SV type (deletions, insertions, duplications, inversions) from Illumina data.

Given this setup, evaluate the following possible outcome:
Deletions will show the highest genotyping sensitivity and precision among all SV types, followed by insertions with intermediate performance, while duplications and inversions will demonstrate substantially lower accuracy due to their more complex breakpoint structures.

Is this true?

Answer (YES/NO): NO